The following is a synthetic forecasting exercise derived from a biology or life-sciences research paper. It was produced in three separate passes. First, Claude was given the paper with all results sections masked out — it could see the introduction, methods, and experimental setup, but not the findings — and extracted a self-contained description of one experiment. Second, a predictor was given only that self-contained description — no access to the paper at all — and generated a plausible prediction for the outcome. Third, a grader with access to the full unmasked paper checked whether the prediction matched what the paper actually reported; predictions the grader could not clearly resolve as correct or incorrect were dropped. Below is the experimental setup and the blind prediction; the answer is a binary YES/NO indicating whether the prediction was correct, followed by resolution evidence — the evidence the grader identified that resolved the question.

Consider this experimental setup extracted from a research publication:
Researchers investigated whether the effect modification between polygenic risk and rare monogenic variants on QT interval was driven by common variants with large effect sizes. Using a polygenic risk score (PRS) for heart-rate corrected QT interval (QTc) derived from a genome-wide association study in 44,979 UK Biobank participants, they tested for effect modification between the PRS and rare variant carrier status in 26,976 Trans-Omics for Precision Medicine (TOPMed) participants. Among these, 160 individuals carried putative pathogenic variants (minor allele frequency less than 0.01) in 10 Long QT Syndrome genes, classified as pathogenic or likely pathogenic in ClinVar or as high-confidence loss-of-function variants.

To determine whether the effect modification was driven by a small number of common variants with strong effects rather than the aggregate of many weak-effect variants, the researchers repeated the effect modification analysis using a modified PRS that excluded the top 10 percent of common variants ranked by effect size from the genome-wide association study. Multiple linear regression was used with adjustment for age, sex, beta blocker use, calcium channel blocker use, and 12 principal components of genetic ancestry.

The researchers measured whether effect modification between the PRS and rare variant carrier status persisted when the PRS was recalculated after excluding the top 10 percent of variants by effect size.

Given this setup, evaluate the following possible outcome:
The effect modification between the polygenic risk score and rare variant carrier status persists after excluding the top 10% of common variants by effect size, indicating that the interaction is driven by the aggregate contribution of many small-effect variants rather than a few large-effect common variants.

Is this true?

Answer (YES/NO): YES